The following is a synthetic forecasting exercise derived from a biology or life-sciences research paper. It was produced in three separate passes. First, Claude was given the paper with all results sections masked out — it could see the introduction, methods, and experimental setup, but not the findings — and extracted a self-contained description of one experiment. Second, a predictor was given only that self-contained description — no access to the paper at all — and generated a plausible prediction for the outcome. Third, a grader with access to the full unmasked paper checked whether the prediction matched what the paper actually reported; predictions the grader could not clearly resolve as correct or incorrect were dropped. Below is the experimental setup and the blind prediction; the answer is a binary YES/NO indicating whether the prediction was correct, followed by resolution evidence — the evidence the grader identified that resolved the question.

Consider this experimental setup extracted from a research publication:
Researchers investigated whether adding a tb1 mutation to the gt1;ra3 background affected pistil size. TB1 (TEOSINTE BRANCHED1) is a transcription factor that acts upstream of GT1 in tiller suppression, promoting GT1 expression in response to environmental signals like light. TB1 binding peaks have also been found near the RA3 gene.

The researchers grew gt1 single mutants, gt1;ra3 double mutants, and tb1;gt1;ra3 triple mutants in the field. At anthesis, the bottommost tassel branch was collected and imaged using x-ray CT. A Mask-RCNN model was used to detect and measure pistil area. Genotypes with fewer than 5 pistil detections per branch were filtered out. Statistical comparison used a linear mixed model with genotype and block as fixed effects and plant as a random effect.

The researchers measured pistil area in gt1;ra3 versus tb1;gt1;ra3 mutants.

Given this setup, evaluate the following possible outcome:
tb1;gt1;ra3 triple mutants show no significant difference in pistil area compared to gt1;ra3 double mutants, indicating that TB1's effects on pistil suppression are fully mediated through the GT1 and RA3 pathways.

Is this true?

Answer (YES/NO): NO